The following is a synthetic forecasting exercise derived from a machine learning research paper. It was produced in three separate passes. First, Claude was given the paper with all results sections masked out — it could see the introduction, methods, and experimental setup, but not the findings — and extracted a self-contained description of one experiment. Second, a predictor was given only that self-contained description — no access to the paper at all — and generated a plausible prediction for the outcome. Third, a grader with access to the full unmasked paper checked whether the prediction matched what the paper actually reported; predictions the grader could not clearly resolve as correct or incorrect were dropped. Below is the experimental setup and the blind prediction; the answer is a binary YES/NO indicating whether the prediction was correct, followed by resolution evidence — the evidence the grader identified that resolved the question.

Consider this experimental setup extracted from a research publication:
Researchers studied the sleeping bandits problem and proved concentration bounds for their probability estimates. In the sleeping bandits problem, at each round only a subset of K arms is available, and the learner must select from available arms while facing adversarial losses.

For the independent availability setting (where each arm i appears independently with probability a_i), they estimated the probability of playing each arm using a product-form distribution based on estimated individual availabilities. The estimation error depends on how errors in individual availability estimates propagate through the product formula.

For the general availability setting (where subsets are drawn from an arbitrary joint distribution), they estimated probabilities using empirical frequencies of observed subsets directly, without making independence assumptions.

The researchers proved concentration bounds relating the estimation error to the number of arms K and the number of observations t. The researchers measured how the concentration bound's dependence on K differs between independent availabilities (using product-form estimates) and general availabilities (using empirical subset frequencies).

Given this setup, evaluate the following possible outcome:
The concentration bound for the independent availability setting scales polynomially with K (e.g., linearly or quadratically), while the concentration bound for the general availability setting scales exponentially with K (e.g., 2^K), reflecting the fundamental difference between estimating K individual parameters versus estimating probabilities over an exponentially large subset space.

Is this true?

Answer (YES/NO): YES